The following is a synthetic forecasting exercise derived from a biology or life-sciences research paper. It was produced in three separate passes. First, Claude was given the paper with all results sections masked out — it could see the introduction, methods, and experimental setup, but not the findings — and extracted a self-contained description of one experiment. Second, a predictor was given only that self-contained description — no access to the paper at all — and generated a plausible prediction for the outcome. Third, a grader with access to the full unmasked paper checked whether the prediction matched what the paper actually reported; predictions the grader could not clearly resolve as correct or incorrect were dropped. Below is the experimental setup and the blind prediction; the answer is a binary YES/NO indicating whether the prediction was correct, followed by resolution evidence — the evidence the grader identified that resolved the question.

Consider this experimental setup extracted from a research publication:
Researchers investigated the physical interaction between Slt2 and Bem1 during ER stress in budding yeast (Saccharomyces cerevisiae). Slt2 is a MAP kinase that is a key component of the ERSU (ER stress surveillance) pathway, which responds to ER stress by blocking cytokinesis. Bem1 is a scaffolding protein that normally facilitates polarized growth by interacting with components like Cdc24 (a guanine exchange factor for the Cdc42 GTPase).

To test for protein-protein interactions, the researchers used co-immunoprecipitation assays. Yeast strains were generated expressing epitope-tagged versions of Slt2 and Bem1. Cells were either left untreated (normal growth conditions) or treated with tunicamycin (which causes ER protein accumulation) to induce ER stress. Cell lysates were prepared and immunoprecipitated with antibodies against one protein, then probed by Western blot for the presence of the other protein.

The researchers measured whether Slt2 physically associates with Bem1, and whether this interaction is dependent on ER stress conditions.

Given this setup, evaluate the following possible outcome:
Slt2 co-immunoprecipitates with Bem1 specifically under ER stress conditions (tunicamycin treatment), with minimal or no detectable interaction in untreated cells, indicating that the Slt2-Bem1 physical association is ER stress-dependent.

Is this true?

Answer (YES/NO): NO